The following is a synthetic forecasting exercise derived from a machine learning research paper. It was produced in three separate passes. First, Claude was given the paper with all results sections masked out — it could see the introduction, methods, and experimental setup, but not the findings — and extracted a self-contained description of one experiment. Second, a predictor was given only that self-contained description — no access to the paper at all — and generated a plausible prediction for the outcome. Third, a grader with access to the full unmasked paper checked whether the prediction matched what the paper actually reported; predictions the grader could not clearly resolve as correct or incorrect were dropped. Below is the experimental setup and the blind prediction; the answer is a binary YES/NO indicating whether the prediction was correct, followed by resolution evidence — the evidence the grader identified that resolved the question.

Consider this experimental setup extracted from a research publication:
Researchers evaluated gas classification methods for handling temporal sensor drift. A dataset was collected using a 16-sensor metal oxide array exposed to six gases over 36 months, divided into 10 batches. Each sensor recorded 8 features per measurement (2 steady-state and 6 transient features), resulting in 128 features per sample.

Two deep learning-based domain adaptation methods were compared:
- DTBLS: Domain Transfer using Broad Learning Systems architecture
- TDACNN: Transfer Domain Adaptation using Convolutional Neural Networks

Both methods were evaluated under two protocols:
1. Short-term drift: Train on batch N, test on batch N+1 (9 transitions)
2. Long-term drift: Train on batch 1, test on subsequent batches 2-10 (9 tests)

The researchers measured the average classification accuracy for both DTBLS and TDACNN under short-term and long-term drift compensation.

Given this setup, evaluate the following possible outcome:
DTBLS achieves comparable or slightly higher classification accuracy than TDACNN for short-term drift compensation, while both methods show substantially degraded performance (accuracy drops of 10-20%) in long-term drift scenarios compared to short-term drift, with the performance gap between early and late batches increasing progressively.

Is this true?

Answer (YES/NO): NO